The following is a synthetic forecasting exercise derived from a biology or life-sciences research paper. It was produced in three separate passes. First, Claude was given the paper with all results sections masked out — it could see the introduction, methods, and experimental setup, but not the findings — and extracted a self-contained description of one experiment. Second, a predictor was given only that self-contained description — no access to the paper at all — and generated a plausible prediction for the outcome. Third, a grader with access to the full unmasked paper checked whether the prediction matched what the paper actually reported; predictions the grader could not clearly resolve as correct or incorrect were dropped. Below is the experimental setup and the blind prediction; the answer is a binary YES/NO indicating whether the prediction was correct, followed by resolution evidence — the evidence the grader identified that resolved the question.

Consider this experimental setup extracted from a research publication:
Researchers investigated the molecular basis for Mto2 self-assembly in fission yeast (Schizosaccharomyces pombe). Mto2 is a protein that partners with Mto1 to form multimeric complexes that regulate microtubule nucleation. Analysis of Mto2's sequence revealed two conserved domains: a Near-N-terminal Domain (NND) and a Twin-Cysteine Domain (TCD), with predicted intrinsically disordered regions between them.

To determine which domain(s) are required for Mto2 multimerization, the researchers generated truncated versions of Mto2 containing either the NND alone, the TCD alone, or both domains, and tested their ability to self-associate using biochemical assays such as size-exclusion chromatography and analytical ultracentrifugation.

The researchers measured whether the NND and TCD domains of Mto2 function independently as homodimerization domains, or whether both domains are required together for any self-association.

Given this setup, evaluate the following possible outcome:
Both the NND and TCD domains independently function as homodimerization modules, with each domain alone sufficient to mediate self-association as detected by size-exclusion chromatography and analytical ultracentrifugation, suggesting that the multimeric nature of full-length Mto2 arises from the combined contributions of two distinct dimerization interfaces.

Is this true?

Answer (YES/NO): NO